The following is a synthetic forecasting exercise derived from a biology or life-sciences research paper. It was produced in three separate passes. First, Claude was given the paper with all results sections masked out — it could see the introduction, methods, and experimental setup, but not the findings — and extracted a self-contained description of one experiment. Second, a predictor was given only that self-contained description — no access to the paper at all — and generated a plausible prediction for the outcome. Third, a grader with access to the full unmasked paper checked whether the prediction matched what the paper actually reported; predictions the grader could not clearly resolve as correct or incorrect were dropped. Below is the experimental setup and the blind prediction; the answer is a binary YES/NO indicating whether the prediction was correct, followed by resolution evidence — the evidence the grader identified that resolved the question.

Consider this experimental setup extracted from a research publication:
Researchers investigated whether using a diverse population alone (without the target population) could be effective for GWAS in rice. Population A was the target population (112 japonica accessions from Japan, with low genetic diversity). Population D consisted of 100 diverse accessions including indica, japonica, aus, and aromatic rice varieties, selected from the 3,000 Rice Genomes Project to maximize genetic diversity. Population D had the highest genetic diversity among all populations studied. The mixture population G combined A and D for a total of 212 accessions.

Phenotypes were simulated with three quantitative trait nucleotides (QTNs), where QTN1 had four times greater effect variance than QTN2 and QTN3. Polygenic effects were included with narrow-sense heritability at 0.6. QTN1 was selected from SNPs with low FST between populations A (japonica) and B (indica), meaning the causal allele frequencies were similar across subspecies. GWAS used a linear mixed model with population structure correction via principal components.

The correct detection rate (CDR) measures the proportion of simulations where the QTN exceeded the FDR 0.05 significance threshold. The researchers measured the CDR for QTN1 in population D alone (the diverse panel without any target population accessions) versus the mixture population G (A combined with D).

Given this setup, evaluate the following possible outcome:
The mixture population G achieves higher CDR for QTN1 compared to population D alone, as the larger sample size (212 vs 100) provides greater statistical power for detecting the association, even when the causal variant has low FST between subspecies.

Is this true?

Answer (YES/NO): YES